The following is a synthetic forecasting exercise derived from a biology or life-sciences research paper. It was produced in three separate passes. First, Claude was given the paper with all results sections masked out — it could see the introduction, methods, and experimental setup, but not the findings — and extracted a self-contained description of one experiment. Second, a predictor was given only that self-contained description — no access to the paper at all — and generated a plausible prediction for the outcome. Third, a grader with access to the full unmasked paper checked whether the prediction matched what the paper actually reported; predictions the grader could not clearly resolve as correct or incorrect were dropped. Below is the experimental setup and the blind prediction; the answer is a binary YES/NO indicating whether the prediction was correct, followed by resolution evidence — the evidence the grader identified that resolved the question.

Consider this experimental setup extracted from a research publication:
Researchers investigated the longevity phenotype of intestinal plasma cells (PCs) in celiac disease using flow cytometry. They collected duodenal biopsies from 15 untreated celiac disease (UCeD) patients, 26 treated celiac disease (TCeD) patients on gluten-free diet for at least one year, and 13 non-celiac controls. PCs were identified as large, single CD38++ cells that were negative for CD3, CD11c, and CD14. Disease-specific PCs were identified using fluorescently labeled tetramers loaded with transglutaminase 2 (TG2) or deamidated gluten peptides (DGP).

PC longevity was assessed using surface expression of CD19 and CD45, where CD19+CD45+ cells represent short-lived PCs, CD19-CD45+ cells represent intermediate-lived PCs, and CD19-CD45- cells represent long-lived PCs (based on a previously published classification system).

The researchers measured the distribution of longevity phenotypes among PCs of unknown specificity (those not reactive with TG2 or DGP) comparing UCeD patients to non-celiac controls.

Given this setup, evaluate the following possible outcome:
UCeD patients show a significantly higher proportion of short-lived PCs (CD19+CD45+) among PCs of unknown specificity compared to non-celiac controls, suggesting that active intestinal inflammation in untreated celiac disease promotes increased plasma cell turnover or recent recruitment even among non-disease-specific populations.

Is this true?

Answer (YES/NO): YES